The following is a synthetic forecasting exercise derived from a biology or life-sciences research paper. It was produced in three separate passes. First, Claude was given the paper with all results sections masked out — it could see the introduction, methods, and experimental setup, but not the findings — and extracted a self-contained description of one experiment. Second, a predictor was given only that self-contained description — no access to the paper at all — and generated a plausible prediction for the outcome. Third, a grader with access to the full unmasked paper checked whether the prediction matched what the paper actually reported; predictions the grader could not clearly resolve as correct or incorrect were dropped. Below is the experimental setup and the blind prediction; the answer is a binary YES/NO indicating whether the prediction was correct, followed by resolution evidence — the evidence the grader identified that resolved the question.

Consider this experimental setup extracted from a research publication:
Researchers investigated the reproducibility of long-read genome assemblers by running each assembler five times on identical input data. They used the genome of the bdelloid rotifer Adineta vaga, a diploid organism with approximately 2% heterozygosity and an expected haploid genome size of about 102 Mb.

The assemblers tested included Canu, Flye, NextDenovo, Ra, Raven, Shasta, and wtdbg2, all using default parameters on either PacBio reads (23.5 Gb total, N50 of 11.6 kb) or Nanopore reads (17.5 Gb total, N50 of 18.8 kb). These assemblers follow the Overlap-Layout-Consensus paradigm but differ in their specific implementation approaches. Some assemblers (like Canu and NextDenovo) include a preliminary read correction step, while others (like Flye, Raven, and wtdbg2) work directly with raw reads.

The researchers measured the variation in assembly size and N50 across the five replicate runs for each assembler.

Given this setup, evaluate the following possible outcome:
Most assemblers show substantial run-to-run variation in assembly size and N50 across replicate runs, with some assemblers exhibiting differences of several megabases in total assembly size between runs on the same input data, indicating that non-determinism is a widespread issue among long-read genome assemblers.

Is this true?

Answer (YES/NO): NO